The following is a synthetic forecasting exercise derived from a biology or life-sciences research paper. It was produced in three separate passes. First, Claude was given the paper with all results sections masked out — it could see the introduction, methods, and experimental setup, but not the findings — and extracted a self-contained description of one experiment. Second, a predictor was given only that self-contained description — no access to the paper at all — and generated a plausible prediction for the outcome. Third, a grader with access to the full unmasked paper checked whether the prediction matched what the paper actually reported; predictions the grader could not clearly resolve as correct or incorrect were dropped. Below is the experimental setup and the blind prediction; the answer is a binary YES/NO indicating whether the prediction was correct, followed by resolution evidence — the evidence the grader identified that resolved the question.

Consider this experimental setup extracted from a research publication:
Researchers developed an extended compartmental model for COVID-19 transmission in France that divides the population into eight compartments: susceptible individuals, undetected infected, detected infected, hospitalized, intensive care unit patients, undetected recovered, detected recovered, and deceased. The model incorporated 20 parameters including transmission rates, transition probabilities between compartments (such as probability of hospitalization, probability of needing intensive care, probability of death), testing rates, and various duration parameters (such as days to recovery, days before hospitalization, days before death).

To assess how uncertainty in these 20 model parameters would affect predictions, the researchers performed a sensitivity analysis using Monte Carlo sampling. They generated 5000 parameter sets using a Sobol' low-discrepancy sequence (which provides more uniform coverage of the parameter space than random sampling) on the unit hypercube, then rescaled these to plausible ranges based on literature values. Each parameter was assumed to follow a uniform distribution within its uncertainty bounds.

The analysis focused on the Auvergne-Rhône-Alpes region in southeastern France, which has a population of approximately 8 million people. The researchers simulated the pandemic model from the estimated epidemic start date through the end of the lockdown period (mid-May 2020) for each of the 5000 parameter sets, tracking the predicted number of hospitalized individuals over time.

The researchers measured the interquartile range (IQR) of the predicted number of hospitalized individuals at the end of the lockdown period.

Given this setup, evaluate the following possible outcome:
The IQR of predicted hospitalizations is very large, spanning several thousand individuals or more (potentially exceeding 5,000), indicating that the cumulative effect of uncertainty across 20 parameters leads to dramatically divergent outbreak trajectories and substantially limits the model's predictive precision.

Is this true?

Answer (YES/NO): YES